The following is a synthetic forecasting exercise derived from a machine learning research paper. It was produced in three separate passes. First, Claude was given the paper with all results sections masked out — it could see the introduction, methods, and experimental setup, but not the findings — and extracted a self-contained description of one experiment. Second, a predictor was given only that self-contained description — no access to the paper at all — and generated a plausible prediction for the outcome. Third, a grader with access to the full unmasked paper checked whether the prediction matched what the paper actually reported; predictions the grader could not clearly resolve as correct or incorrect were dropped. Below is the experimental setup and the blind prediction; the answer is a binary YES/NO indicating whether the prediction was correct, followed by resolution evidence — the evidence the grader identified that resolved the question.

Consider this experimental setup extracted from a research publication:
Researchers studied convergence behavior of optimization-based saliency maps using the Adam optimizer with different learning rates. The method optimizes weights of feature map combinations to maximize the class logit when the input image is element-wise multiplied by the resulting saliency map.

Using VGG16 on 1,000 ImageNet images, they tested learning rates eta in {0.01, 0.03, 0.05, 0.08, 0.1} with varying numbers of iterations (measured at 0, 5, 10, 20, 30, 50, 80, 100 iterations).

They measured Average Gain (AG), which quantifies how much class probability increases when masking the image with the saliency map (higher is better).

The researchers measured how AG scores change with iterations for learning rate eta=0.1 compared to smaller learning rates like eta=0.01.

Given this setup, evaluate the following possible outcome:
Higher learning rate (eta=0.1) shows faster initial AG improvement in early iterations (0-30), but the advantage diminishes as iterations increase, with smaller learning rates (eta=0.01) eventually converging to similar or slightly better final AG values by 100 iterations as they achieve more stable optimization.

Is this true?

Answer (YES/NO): NO